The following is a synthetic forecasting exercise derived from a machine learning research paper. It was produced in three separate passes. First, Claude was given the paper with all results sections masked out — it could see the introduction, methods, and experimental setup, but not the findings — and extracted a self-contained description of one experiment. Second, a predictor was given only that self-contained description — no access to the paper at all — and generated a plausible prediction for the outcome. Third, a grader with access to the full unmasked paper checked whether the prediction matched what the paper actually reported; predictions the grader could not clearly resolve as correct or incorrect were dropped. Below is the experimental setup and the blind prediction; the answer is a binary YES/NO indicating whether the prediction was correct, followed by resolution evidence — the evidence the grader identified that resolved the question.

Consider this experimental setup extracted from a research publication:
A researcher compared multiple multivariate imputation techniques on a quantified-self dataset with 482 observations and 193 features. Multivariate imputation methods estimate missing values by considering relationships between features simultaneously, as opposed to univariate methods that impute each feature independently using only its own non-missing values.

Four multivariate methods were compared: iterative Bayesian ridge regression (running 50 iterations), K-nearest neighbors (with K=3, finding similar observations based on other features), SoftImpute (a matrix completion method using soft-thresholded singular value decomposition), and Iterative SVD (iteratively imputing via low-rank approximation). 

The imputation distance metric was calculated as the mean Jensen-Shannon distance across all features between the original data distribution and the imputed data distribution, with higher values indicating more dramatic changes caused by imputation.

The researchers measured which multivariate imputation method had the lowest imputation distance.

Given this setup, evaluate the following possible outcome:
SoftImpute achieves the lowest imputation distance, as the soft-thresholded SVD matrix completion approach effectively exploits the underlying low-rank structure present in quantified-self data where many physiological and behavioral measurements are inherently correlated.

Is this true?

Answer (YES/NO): NO